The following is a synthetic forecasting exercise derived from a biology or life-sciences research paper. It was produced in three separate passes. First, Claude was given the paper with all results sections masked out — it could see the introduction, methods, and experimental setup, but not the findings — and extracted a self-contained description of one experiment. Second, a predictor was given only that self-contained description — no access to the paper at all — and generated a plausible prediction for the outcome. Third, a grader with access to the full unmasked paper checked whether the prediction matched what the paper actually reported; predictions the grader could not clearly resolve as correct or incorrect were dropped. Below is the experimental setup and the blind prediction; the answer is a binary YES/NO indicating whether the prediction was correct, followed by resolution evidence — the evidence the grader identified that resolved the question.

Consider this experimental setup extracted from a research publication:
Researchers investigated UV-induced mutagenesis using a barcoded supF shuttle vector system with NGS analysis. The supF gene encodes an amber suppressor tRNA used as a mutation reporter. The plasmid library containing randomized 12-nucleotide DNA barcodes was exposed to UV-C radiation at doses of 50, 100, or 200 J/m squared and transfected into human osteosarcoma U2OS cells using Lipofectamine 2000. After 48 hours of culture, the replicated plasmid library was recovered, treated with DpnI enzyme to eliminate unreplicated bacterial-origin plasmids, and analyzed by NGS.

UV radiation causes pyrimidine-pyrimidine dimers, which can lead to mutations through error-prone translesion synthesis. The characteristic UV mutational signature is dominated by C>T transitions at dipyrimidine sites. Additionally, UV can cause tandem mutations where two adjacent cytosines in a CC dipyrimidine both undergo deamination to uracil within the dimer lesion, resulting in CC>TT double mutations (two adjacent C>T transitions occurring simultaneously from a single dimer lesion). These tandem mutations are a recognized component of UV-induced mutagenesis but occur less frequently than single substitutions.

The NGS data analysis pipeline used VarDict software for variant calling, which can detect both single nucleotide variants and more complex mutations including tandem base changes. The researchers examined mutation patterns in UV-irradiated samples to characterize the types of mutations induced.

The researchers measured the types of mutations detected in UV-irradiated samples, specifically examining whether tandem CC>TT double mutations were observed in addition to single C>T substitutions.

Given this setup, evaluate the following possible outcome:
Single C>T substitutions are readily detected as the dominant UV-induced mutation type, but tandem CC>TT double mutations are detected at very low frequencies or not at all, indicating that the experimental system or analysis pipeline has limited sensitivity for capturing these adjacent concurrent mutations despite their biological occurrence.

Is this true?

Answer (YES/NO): NO